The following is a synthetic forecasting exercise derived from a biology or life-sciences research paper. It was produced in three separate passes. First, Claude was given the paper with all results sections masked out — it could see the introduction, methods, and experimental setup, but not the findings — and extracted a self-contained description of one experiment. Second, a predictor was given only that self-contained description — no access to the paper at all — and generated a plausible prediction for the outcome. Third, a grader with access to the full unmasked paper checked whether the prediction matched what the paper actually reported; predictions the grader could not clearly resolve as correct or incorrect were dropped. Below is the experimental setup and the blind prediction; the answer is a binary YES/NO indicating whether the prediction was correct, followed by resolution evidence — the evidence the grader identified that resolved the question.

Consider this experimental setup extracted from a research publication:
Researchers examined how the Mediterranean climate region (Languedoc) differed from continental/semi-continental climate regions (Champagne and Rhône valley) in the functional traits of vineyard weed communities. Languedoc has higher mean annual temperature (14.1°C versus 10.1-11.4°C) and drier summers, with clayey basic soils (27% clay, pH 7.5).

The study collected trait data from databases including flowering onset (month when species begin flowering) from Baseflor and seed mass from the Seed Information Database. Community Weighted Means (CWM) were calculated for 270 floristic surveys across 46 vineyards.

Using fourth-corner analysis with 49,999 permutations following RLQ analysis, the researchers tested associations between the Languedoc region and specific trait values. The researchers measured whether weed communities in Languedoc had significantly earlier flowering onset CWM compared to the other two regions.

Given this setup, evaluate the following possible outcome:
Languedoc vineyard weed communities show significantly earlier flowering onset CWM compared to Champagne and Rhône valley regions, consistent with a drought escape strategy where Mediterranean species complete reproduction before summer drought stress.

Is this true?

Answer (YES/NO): NO